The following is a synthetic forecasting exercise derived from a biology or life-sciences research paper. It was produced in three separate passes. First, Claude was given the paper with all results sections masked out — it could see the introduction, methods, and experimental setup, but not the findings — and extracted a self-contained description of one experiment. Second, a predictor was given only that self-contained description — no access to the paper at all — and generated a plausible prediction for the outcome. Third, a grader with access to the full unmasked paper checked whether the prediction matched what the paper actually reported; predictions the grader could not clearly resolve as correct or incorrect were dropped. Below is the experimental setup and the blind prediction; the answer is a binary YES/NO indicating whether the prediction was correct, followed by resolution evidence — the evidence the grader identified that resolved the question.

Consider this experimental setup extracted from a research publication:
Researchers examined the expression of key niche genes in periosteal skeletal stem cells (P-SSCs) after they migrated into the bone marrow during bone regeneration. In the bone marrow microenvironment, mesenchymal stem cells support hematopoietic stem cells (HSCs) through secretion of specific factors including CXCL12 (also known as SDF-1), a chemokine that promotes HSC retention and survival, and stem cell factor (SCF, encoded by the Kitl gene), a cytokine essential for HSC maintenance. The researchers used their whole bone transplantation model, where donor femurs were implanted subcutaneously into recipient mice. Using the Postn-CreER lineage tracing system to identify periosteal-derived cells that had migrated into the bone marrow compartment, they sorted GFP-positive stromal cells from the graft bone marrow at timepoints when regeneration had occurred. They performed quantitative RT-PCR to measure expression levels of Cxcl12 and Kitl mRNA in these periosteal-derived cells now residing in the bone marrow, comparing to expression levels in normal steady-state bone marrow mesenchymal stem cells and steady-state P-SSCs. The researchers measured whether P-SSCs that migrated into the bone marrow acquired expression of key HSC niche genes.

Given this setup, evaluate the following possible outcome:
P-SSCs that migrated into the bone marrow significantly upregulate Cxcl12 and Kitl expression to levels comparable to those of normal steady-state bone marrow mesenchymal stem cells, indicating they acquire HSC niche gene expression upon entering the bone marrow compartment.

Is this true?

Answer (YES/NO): YES